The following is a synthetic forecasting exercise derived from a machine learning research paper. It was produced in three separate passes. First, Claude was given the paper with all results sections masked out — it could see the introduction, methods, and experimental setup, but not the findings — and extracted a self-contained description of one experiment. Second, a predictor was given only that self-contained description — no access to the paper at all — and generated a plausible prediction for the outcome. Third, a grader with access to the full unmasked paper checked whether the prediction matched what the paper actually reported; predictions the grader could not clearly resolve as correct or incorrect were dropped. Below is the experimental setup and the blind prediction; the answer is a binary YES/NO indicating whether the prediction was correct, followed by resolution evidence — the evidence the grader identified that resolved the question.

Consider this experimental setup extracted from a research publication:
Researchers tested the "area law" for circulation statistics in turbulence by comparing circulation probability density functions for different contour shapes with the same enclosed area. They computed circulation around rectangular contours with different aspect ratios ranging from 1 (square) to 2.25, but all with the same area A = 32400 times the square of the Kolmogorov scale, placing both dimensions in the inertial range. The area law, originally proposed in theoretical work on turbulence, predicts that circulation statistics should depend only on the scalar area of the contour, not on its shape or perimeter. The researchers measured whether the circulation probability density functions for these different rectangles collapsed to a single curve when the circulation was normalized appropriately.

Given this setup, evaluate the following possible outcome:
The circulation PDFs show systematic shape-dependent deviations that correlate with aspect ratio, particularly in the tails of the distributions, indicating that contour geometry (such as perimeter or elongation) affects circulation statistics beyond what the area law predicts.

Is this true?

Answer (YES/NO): NO